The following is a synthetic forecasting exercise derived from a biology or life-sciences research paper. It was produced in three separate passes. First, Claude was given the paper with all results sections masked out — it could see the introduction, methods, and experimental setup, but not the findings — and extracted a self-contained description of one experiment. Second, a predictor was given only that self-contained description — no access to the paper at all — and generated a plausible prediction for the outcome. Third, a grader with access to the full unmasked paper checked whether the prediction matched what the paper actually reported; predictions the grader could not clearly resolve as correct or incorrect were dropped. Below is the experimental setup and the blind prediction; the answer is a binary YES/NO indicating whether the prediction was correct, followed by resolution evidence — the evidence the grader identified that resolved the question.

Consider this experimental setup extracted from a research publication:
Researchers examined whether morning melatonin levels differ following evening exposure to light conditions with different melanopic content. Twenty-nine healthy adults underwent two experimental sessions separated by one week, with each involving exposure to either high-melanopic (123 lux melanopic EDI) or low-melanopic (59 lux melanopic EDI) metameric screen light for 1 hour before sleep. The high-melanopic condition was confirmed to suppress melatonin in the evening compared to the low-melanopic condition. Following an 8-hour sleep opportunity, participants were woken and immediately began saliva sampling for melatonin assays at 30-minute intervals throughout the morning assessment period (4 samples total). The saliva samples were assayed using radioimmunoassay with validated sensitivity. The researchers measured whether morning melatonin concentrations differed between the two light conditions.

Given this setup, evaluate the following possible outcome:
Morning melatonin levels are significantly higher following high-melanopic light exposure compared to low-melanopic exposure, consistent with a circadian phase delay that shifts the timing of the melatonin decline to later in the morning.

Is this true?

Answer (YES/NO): NO